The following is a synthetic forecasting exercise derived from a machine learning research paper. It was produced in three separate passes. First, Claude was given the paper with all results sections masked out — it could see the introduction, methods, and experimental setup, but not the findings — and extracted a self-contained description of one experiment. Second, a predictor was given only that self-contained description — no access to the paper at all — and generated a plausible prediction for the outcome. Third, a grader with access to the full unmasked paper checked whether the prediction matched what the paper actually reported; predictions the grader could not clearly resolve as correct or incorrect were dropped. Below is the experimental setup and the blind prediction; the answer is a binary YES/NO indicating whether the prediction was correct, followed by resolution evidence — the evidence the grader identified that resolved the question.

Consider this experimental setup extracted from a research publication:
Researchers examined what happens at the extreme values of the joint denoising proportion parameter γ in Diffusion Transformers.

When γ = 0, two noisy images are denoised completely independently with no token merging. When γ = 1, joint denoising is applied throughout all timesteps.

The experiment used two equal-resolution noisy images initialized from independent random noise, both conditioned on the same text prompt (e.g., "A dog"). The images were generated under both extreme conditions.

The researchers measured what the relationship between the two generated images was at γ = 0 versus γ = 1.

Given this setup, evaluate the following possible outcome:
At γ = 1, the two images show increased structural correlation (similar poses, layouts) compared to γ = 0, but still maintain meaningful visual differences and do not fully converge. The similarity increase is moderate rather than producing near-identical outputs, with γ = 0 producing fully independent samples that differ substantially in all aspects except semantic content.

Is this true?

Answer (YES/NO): NO